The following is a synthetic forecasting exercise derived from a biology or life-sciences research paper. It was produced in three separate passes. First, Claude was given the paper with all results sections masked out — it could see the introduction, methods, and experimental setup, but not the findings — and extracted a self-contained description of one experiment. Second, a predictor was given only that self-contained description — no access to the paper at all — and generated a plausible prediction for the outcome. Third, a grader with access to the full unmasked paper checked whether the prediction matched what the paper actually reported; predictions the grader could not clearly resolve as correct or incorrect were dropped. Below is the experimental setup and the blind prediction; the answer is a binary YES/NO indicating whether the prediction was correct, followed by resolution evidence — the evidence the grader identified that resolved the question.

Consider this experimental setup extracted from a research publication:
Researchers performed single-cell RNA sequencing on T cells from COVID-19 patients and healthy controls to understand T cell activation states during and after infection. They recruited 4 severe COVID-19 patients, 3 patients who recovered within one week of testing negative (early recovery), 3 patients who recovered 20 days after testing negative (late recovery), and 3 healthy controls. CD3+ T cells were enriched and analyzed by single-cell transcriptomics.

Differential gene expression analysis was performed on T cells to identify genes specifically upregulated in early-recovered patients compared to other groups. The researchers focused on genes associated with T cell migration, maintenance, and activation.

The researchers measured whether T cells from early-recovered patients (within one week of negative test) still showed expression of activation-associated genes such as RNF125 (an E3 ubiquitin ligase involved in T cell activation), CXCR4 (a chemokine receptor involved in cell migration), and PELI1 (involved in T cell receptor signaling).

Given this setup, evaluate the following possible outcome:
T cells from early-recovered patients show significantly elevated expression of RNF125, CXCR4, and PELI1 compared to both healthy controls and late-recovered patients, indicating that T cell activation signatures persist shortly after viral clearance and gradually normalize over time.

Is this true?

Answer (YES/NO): YES